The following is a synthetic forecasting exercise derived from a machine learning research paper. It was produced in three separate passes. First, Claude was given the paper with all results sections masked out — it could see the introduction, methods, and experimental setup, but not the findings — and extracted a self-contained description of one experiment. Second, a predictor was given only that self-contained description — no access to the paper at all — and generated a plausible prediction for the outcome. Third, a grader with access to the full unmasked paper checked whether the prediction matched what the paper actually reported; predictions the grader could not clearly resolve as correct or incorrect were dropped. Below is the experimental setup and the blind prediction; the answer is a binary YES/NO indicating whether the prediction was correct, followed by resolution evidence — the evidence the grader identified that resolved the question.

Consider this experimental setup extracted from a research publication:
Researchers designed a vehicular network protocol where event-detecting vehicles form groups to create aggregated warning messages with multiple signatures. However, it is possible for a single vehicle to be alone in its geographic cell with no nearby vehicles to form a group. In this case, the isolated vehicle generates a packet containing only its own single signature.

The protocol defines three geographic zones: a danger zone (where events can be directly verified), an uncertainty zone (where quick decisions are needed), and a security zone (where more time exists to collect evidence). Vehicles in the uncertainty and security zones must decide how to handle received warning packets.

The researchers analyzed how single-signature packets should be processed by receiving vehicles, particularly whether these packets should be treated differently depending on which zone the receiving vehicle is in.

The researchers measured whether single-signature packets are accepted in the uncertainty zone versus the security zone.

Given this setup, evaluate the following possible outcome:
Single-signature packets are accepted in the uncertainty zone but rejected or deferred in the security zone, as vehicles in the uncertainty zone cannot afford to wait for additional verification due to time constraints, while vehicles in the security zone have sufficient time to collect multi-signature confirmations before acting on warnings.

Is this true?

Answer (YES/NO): NO